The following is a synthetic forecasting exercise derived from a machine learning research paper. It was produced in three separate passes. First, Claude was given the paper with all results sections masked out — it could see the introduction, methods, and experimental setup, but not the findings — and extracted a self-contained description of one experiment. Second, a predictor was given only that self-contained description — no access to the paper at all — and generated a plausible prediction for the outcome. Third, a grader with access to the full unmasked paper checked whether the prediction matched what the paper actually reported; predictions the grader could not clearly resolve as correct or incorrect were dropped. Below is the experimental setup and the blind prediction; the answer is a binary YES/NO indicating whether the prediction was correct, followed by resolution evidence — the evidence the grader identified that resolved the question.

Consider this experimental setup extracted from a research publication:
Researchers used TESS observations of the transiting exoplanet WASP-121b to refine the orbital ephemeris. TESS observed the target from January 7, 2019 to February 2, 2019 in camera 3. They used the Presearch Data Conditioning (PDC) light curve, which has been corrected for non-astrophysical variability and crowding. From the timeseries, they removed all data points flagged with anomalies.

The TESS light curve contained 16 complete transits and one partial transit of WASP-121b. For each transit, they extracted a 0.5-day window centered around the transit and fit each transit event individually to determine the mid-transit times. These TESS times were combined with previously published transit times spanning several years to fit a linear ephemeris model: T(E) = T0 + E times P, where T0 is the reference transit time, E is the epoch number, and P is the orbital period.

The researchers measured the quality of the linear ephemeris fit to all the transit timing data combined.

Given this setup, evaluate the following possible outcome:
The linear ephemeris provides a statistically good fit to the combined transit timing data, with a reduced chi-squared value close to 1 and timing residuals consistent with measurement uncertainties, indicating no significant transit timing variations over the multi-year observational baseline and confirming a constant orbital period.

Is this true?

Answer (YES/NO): YES